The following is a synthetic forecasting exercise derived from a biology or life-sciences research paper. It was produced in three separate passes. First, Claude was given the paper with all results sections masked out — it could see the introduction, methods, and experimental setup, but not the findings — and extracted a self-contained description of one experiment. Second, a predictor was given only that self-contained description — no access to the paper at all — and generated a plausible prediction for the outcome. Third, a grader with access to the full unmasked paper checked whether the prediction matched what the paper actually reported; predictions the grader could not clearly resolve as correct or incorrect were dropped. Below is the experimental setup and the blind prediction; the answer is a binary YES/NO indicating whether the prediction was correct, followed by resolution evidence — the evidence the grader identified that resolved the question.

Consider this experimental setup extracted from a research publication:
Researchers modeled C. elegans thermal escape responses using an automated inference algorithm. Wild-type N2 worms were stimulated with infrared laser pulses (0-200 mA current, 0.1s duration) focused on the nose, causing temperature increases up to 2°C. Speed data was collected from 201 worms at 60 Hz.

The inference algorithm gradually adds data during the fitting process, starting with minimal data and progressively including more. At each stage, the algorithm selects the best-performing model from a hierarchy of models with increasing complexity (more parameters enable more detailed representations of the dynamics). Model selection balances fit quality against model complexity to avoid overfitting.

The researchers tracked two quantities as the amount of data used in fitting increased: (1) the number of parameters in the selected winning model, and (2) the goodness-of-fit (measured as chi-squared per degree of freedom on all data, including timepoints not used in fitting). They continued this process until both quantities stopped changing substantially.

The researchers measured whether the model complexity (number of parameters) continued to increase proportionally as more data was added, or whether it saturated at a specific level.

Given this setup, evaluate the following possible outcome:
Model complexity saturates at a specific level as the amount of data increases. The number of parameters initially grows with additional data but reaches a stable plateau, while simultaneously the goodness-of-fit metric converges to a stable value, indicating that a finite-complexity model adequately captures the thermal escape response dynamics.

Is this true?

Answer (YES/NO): YES